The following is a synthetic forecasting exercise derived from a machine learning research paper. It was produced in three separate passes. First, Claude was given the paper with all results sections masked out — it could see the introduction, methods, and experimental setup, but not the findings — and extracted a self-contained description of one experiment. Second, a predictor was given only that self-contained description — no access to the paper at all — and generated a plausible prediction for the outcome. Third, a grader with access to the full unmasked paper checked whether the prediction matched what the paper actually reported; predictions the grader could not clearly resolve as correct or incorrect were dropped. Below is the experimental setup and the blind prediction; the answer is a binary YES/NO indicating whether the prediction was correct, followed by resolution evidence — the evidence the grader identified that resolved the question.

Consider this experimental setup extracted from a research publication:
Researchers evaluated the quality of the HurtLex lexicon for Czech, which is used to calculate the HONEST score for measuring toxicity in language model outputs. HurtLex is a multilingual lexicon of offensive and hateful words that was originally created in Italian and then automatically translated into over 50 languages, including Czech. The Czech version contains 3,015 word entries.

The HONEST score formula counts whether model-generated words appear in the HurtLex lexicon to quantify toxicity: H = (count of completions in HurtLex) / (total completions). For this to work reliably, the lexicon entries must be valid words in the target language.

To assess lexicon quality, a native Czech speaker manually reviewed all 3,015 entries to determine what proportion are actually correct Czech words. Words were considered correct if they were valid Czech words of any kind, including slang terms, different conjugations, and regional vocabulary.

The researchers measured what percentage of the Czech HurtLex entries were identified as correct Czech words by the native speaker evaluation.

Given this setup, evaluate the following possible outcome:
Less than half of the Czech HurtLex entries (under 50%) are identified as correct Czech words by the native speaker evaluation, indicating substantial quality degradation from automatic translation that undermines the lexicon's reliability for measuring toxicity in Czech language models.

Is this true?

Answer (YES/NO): NO